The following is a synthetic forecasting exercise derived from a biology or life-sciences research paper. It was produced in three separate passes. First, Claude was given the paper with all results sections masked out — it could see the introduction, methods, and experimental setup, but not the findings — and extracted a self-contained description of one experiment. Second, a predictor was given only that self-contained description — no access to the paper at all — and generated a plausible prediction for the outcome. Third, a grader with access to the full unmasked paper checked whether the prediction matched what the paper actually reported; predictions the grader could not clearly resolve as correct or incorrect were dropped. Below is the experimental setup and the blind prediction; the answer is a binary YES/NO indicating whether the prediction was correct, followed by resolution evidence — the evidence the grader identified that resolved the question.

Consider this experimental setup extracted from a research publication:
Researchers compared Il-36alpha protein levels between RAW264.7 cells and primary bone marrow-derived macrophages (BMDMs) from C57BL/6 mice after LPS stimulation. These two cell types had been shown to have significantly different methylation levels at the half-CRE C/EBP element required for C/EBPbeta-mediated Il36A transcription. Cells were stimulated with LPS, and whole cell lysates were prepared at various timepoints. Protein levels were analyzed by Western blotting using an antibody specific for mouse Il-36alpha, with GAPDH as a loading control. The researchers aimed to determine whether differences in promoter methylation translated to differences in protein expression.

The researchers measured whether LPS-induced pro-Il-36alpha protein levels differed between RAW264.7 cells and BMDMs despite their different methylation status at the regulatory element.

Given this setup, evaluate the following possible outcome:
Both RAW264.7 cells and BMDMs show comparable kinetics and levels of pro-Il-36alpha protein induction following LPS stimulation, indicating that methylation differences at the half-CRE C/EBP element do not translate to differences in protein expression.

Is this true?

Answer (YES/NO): NO